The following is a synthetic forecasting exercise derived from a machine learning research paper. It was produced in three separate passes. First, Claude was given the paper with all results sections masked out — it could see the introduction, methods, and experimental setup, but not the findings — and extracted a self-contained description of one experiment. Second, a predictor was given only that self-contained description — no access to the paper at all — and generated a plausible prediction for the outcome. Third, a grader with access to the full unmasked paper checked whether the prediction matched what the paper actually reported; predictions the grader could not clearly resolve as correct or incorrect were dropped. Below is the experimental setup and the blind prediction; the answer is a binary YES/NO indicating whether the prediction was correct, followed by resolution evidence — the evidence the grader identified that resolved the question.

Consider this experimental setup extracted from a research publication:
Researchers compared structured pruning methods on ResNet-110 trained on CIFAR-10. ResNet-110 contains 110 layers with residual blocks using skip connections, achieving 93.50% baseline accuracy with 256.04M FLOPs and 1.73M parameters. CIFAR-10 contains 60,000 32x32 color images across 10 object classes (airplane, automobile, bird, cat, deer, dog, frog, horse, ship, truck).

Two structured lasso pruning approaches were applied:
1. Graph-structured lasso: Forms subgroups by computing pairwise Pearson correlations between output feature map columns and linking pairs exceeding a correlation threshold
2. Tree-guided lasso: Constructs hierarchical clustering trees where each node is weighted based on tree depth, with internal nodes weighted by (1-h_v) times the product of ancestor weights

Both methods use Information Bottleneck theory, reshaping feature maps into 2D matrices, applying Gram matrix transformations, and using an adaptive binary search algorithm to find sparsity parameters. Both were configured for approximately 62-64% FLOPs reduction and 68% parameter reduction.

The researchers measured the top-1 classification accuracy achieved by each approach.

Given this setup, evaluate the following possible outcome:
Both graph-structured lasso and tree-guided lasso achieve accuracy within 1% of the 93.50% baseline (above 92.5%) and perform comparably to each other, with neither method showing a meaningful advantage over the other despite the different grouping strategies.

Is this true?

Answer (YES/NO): NO